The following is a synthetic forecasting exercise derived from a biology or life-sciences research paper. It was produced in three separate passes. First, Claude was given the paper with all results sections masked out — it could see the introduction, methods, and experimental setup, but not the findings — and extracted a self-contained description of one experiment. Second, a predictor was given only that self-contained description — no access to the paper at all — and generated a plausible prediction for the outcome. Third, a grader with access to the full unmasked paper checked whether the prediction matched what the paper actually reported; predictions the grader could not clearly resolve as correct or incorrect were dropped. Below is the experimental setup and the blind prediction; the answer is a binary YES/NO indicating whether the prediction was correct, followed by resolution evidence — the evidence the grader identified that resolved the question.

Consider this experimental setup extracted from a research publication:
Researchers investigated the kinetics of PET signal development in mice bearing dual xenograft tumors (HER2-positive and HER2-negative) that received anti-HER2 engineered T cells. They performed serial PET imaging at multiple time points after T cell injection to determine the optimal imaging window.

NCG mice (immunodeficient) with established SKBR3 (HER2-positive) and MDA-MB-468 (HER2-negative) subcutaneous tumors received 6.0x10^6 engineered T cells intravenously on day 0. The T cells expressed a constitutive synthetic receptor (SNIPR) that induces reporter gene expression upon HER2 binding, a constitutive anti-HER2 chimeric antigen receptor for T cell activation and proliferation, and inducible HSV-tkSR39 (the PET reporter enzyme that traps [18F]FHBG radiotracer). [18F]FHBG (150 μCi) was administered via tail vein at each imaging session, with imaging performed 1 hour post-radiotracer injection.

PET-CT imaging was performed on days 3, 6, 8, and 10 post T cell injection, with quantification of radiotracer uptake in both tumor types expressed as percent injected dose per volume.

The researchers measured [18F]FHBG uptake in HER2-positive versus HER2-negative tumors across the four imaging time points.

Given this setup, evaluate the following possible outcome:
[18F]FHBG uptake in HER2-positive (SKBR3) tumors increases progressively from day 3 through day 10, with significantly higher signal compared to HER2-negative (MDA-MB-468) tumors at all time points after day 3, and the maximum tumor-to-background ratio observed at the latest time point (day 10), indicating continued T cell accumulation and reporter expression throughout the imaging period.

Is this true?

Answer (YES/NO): NO